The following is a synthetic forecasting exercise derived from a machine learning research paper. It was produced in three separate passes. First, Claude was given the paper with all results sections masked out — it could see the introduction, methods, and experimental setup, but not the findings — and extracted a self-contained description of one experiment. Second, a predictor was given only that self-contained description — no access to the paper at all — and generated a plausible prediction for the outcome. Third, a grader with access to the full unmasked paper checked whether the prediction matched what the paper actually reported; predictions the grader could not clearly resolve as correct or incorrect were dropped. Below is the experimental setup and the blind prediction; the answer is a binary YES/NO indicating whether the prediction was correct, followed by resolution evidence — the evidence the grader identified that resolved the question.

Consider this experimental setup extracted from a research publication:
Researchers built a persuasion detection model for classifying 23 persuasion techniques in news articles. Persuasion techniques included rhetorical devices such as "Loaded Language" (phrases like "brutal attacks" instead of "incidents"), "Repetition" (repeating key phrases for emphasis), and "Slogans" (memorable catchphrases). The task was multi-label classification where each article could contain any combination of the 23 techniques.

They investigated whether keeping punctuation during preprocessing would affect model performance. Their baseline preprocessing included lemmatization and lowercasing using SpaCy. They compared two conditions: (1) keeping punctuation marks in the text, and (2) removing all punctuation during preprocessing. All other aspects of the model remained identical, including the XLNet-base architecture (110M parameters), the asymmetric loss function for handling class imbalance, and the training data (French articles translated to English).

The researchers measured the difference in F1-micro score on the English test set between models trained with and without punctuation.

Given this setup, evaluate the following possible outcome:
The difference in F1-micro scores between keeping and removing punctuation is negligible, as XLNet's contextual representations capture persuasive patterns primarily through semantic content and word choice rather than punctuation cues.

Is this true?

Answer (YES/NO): NO